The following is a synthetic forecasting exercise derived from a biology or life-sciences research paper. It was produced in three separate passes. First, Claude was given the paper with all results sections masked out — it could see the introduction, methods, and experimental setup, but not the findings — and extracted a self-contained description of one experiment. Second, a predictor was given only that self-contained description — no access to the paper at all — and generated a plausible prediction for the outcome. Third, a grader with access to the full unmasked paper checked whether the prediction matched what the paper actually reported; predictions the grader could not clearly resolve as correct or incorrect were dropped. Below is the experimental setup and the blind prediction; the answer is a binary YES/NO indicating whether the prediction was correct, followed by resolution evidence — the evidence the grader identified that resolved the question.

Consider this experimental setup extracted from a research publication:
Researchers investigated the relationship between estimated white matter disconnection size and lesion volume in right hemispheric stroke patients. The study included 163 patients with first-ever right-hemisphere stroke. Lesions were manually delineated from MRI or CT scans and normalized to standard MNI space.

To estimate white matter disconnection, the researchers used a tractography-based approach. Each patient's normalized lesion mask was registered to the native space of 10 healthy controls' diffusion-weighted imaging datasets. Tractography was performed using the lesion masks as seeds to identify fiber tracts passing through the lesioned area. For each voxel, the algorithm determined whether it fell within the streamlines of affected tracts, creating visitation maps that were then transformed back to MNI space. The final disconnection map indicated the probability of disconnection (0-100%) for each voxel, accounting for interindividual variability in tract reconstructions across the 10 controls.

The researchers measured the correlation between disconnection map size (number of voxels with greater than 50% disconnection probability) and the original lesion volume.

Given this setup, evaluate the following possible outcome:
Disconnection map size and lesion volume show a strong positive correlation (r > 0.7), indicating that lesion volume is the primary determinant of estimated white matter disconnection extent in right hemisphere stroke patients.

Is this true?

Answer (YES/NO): YES